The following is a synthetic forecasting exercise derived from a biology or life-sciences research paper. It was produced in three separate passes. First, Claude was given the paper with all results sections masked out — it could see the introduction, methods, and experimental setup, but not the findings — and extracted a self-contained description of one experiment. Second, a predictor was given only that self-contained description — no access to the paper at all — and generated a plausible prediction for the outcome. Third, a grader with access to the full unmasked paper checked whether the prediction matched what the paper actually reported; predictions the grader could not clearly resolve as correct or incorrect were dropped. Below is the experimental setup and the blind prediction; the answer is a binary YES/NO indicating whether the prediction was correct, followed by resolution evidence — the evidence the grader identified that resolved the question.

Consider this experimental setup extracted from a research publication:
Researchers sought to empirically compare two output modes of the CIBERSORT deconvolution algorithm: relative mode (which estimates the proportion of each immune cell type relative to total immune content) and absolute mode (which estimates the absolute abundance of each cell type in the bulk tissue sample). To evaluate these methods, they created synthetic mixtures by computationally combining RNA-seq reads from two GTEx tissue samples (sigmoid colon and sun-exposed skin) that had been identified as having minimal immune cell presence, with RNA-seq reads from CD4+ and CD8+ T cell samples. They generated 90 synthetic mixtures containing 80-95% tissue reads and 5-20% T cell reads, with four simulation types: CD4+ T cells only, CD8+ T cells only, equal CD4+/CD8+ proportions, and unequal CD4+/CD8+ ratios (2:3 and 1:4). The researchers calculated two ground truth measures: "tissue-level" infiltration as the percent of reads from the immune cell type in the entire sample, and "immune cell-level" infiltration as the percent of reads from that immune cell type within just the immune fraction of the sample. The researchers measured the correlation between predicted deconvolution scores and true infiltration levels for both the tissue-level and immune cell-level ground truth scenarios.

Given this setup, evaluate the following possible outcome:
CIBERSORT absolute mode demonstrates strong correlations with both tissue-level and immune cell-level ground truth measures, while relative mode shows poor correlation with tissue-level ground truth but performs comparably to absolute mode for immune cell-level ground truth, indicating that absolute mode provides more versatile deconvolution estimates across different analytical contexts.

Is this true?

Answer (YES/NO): NO